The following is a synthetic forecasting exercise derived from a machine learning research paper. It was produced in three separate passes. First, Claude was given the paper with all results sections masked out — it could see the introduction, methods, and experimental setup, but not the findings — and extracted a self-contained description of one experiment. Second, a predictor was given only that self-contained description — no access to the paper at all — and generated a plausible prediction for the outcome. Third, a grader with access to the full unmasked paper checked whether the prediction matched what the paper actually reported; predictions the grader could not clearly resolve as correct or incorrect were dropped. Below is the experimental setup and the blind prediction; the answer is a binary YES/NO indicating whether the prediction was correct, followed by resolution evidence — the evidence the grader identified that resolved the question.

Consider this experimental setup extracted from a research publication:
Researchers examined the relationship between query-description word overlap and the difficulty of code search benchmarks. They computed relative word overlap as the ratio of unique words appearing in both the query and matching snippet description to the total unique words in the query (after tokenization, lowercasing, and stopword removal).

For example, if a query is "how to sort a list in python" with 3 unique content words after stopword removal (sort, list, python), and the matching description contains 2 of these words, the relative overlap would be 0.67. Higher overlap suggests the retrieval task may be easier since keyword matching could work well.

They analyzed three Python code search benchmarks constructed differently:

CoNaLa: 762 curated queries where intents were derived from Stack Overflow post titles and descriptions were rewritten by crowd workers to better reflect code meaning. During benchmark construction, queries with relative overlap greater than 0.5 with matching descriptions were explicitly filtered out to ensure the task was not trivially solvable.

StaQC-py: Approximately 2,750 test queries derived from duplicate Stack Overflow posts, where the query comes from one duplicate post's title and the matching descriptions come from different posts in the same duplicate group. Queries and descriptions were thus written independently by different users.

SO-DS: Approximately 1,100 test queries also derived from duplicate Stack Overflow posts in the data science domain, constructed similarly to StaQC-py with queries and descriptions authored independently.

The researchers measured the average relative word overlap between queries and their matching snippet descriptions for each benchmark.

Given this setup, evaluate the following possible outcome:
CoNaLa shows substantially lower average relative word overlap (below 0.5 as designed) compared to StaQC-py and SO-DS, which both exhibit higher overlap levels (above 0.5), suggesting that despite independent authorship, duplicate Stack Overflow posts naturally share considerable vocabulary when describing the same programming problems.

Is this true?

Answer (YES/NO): NO